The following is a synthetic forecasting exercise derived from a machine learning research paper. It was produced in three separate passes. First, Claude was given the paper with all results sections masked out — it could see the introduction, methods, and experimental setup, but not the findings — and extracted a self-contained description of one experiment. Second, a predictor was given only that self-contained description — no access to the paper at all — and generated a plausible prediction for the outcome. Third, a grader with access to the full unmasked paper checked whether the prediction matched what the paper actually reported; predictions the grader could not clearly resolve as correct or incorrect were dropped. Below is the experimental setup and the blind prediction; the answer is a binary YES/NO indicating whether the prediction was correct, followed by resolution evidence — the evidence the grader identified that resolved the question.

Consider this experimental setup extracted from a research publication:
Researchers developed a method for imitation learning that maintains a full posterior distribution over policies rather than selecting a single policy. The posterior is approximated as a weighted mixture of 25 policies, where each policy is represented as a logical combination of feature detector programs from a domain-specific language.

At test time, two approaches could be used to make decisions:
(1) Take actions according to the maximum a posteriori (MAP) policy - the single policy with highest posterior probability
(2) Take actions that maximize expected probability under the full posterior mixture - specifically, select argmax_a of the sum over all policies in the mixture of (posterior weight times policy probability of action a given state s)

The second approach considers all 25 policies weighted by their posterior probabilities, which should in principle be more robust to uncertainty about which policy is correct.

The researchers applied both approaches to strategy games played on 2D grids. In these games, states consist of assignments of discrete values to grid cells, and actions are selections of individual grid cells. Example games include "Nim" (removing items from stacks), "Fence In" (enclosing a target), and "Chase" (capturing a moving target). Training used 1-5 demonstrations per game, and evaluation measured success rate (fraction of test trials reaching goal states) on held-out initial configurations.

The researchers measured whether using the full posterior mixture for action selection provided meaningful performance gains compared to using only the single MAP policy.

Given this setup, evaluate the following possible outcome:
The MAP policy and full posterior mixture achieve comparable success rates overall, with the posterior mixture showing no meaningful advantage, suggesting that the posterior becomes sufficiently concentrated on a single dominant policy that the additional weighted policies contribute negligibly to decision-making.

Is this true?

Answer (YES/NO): NO